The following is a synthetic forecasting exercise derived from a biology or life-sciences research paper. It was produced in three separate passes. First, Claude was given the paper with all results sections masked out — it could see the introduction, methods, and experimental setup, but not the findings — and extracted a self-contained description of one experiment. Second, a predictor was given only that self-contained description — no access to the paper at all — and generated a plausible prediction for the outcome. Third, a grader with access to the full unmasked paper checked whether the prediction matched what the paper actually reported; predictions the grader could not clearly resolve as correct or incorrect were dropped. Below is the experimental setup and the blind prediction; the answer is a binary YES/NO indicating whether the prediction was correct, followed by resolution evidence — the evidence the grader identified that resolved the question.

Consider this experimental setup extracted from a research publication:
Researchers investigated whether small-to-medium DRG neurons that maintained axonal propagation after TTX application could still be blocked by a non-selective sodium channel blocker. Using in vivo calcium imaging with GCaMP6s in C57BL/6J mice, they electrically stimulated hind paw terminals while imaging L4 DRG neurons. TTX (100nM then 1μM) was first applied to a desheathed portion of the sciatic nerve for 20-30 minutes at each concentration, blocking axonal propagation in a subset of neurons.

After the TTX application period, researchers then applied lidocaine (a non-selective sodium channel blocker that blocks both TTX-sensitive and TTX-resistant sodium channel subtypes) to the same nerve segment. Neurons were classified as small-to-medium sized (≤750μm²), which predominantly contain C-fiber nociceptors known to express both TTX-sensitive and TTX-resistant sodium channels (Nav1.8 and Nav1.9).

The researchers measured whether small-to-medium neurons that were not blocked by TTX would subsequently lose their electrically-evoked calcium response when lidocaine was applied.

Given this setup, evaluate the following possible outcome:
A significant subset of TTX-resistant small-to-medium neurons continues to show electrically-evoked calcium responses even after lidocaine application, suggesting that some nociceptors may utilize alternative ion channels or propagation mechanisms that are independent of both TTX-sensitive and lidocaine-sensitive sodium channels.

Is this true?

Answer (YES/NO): NO